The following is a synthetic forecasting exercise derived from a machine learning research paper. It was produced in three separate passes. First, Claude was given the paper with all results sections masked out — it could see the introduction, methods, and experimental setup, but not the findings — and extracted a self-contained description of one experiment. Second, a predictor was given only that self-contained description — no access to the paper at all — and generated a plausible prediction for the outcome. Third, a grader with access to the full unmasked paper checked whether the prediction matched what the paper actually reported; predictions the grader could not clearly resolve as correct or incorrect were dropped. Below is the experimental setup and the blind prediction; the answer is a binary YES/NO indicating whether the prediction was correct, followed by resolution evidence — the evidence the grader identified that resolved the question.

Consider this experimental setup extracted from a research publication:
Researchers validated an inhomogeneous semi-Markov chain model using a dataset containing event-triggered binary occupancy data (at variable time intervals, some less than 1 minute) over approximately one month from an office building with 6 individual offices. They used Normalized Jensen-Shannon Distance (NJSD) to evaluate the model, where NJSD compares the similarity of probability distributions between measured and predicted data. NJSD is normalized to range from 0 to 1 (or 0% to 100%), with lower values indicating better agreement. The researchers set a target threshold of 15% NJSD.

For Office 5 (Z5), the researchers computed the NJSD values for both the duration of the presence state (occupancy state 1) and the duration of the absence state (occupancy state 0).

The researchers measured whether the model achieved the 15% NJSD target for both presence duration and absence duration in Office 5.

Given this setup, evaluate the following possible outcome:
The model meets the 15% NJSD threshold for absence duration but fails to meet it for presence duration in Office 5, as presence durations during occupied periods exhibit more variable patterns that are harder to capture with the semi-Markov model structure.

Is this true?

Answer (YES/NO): NO